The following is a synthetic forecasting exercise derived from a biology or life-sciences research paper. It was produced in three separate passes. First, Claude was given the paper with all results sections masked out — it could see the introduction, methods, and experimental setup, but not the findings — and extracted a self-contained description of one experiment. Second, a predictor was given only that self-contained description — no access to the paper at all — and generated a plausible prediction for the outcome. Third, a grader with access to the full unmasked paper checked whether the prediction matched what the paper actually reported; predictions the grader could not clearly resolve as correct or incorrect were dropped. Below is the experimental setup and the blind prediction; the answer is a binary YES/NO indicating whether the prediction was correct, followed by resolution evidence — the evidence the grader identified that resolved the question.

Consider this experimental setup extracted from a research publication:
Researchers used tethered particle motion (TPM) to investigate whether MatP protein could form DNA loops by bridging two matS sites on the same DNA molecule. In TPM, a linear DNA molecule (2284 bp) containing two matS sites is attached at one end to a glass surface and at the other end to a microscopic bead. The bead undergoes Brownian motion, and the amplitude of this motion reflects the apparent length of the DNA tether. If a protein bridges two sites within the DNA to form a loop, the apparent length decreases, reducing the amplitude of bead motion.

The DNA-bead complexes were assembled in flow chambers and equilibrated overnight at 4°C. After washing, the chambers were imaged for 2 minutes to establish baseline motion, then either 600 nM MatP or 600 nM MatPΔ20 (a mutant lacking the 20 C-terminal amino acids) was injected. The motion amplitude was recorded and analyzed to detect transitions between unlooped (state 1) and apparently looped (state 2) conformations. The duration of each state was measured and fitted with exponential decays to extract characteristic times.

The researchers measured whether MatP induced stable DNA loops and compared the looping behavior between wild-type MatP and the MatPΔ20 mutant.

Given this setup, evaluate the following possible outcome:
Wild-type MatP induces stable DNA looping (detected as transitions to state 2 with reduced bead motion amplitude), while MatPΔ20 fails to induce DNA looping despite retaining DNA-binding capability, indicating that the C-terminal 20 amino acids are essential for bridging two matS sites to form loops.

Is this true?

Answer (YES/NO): YES